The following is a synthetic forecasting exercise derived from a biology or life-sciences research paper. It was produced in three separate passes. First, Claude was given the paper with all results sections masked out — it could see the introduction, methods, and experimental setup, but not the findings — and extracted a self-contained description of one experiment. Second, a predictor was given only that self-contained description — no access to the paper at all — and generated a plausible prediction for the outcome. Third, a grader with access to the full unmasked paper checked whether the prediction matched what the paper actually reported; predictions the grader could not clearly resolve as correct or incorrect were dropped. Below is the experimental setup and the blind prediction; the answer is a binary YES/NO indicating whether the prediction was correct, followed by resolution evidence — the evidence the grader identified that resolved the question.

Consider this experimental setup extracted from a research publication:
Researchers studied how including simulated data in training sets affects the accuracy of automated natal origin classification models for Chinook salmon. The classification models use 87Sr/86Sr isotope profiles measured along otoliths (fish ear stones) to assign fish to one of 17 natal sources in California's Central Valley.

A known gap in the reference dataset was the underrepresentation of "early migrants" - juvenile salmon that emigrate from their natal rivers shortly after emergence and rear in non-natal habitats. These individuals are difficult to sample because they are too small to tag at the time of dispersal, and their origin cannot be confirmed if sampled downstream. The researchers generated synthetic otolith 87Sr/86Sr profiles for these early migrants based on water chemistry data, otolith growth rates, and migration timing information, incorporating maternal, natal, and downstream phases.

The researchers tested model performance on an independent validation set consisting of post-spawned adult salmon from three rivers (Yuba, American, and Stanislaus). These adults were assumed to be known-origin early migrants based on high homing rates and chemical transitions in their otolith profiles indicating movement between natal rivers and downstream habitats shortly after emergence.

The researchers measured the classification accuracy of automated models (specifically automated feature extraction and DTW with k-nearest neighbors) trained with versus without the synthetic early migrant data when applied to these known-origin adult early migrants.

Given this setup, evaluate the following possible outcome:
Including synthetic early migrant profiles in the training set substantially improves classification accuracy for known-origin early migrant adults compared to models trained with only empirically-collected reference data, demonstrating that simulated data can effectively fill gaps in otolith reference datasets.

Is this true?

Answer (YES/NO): YES